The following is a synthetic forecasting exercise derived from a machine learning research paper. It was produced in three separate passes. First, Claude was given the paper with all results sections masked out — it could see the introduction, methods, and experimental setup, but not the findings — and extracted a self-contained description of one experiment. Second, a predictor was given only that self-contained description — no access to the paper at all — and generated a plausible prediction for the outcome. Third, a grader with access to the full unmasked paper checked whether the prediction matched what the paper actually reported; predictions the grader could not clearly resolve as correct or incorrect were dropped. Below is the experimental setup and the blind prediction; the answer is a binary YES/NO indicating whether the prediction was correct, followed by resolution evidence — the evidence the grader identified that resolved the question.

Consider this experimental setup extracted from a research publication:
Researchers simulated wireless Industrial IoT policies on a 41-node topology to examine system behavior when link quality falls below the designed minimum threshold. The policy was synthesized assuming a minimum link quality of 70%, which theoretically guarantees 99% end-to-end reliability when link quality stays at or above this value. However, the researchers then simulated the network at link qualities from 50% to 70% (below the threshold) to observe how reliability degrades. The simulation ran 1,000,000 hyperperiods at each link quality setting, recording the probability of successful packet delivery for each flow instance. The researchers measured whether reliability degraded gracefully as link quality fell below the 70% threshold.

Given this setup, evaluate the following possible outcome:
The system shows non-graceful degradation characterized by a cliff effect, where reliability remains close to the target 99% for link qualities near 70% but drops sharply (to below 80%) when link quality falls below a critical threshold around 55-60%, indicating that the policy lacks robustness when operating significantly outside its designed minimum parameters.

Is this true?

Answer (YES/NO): NO